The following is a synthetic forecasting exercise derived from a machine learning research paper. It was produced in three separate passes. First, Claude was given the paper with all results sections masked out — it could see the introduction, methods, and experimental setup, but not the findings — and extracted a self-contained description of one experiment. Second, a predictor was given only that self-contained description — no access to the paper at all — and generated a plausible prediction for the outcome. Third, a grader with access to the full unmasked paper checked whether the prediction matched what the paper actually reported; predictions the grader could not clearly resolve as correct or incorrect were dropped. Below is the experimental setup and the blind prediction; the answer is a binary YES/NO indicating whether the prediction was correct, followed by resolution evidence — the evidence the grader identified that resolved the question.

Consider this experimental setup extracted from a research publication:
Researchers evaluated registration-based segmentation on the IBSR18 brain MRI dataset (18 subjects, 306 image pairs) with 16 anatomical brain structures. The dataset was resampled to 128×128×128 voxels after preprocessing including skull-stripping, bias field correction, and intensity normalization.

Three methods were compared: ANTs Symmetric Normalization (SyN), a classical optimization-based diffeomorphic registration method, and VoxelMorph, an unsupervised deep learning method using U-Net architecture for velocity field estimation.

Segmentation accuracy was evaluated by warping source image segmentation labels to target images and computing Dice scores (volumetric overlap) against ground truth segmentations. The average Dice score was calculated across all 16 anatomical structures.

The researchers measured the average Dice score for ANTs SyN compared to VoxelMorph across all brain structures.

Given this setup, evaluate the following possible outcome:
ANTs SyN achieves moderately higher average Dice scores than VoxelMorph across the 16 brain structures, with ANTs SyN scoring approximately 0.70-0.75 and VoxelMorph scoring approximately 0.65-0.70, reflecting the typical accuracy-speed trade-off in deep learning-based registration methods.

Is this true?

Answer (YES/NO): NO